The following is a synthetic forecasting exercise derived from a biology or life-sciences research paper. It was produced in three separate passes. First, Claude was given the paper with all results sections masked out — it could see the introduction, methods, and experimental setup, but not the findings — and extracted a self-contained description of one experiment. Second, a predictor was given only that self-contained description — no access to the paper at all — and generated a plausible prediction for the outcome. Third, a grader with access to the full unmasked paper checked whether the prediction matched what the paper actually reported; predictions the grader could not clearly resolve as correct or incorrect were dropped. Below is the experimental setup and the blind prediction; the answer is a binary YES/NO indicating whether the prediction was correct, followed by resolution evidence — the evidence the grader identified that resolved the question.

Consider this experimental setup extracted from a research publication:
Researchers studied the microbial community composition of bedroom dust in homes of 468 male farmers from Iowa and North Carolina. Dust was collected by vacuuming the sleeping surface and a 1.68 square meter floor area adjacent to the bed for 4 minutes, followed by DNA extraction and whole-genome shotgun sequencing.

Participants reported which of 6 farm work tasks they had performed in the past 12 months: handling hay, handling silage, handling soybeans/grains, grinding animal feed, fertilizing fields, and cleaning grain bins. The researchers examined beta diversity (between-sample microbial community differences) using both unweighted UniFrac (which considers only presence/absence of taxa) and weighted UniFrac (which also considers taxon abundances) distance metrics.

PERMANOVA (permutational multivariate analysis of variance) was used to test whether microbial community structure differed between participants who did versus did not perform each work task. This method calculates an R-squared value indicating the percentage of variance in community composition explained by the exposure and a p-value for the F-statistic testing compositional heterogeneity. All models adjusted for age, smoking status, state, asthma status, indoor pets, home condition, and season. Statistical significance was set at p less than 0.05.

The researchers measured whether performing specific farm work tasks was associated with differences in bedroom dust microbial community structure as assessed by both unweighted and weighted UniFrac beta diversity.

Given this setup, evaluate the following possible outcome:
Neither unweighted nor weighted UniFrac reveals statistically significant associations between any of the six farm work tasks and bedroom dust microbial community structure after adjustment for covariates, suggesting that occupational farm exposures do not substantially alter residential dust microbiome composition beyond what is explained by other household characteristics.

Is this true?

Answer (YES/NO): NO